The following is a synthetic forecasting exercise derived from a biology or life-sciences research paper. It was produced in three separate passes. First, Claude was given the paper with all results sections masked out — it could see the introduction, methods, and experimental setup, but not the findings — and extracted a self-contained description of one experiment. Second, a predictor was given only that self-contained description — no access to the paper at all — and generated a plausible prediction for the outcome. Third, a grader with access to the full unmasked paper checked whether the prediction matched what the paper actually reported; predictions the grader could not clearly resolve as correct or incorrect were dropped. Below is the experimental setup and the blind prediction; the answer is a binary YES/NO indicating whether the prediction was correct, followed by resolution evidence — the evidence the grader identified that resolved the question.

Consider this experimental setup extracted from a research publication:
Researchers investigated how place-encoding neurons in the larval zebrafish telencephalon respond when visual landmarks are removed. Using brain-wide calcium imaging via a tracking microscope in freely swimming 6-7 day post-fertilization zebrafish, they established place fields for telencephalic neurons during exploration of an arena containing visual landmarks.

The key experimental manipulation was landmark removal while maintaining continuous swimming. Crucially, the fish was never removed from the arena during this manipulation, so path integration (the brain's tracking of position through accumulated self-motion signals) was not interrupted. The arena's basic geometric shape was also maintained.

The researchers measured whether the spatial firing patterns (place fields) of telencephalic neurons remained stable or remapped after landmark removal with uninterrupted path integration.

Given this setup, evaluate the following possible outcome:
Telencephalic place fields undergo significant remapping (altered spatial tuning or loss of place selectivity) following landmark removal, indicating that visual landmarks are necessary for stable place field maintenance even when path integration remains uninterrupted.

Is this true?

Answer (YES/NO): NO